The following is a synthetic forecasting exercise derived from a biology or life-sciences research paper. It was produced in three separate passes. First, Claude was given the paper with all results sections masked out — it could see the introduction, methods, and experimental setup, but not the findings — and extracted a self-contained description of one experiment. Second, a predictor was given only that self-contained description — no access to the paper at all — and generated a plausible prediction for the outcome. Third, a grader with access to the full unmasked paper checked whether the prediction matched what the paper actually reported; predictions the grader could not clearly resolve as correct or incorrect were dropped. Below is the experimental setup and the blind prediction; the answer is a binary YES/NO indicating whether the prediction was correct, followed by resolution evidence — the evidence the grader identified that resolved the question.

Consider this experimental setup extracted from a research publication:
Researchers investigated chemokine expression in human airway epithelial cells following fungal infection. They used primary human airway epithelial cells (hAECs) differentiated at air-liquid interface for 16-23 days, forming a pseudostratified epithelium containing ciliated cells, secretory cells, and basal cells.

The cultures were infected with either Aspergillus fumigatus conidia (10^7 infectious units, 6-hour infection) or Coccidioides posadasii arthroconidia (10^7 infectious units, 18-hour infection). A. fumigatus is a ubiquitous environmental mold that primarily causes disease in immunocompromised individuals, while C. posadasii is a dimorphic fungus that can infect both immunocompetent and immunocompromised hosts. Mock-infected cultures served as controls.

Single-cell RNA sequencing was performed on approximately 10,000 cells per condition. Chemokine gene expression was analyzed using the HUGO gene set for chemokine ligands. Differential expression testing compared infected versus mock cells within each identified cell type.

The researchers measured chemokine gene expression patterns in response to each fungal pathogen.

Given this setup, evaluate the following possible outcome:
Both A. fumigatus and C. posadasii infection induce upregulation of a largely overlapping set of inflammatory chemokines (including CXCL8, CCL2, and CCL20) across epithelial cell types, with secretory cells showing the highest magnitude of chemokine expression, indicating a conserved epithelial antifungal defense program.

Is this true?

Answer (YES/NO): NO